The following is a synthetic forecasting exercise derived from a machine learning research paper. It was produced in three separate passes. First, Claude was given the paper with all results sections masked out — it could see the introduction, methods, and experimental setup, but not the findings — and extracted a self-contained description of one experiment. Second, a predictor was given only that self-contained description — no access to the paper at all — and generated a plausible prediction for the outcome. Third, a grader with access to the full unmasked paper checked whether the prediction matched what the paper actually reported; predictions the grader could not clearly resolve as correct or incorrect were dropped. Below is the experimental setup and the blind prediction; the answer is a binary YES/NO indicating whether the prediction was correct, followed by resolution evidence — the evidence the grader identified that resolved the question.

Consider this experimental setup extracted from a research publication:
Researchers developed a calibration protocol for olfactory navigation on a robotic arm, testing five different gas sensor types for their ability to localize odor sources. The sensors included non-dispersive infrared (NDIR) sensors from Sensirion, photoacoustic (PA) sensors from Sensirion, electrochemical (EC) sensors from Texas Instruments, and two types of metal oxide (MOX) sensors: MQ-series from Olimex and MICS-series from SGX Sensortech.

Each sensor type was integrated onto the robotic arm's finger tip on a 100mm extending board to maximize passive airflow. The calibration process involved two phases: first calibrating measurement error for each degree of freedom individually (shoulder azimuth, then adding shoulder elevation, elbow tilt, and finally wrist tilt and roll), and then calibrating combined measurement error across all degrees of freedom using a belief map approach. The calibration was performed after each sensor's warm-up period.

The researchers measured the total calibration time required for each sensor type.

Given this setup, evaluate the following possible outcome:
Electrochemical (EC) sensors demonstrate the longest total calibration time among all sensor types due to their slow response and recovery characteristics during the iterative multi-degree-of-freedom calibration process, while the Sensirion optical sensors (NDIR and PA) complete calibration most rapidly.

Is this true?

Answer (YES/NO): NO